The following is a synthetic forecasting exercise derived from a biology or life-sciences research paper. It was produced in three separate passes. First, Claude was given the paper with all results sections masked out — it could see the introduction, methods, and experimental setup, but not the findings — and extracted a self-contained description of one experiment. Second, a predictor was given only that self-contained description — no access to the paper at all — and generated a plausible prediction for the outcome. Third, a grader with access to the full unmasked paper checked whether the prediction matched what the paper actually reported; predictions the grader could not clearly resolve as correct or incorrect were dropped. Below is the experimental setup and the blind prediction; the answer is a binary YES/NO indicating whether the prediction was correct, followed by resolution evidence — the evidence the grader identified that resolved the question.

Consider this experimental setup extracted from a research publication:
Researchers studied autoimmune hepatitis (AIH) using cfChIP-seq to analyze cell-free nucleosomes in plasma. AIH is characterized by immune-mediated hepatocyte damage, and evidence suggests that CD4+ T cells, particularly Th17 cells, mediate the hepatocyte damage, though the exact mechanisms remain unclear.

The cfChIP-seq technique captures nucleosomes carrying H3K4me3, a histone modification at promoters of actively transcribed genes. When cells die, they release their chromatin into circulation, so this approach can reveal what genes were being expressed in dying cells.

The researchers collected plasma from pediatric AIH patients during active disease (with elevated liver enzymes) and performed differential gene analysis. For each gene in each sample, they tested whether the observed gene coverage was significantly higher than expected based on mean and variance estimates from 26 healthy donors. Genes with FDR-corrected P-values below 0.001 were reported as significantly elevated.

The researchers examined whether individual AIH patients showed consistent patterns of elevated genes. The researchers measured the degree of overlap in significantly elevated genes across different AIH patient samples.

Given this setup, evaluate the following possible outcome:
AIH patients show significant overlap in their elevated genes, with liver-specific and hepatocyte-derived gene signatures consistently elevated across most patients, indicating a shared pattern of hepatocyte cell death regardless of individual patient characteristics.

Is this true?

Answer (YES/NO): YES